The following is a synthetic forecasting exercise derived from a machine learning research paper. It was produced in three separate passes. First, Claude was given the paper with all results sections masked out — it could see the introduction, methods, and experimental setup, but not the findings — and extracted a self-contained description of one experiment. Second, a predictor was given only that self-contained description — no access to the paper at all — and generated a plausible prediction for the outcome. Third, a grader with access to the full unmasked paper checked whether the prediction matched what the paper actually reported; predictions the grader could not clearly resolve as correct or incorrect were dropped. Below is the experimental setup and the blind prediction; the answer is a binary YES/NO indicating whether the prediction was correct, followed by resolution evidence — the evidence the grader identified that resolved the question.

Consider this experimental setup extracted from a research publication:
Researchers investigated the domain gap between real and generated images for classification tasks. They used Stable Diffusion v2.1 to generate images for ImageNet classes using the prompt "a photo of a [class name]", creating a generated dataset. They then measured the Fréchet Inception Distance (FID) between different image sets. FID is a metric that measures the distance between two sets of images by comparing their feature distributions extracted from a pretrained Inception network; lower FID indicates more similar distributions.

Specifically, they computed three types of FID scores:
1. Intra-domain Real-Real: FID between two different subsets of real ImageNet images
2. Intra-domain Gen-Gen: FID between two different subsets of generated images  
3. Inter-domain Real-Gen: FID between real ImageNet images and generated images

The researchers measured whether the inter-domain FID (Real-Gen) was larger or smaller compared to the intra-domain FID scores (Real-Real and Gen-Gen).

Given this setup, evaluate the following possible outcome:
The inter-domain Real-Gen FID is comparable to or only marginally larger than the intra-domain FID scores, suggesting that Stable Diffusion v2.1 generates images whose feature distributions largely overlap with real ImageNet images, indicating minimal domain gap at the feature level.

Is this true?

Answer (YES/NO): NO